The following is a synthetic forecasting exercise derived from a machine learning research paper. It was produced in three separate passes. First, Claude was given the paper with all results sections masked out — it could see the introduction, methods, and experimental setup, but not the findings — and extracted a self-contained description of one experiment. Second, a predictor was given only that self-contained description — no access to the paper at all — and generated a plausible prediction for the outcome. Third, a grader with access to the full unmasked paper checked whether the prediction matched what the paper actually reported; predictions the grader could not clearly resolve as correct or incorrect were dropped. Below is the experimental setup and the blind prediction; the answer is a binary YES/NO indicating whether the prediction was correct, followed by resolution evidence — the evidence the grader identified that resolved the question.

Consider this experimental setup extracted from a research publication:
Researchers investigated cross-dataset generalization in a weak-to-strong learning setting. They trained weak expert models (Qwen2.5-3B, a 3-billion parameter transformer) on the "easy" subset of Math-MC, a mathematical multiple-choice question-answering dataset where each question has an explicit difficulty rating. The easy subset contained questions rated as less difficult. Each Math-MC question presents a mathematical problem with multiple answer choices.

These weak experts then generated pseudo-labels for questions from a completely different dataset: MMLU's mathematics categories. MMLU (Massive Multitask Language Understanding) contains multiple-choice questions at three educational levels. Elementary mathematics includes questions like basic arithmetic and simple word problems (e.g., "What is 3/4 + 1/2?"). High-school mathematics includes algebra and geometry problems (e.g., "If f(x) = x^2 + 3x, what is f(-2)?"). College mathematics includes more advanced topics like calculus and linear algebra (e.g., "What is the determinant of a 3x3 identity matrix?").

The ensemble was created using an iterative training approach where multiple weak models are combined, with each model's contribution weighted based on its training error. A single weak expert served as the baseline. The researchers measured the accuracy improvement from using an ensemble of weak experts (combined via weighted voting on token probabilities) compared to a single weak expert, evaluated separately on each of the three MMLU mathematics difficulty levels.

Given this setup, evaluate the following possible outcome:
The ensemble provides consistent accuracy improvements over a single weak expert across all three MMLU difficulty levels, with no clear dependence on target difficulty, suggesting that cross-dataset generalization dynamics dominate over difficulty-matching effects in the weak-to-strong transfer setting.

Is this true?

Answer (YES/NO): NO